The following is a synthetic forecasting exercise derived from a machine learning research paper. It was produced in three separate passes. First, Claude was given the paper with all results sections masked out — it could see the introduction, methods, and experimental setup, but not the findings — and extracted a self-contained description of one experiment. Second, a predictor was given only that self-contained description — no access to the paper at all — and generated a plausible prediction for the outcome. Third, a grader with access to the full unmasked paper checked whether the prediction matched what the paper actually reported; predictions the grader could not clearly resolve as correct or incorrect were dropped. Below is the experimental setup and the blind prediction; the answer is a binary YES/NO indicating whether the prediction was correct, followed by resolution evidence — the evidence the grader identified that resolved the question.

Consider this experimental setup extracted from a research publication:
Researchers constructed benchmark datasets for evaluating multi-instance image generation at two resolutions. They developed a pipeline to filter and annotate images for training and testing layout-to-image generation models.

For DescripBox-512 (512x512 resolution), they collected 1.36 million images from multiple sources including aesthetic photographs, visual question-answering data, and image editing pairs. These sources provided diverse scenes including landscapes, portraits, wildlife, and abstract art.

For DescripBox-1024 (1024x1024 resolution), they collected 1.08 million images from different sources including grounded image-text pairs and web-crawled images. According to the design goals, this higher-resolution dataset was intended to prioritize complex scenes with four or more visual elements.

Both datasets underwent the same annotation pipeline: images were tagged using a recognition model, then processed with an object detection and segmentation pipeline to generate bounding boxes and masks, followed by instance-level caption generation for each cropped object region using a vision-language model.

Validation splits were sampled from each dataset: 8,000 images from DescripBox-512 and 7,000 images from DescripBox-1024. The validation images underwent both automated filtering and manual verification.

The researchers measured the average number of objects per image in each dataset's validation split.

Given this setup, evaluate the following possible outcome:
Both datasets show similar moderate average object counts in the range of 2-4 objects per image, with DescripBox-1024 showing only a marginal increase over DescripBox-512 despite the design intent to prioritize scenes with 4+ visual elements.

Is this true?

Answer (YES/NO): NO